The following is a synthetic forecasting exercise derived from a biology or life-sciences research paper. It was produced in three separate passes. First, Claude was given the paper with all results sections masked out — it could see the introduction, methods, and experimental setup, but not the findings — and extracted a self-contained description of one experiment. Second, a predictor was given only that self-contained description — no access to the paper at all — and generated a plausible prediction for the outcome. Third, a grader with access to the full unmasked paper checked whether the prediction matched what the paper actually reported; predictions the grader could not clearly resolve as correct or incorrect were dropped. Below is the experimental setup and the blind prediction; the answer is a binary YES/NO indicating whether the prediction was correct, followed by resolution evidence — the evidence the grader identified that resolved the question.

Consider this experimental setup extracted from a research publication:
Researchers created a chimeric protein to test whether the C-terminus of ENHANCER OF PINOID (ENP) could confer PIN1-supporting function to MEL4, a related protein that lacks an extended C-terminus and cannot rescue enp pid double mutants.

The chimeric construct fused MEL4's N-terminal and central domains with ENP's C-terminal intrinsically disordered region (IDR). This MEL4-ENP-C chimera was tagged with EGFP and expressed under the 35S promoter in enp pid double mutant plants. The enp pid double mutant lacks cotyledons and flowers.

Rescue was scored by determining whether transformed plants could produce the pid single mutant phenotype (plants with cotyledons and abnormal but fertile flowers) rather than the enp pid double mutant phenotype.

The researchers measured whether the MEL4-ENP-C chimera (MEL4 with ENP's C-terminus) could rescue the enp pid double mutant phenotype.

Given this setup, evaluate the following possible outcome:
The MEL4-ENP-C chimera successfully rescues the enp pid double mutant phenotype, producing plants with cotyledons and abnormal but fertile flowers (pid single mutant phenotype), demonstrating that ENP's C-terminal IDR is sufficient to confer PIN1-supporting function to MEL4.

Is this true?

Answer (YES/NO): NO